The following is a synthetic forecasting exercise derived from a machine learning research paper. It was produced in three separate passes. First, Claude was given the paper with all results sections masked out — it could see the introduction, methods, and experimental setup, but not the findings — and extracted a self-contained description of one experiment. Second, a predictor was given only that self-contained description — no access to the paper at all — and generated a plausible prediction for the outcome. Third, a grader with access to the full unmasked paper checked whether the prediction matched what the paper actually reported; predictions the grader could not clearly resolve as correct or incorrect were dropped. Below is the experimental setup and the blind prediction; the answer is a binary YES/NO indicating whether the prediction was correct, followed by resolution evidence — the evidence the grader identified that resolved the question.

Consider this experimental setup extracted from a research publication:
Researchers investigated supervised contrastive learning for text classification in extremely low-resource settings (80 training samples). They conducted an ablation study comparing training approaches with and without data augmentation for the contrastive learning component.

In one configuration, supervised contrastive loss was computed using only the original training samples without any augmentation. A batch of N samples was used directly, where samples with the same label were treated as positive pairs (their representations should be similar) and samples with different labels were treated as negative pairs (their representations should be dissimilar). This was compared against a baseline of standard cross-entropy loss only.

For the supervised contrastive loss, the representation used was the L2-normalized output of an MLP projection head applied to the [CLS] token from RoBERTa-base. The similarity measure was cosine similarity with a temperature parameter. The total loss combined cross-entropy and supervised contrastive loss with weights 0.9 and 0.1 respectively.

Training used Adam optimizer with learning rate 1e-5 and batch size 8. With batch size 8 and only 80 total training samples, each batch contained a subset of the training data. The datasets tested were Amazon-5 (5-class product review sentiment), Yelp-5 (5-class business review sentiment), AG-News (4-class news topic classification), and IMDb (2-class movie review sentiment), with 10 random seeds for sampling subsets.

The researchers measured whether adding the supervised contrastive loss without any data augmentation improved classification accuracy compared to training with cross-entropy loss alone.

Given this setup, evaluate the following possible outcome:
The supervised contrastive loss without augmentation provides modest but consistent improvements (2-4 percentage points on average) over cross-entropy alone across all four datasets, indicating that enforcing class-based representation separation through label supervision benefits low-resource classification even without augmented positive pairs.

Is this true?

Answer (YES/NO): NO